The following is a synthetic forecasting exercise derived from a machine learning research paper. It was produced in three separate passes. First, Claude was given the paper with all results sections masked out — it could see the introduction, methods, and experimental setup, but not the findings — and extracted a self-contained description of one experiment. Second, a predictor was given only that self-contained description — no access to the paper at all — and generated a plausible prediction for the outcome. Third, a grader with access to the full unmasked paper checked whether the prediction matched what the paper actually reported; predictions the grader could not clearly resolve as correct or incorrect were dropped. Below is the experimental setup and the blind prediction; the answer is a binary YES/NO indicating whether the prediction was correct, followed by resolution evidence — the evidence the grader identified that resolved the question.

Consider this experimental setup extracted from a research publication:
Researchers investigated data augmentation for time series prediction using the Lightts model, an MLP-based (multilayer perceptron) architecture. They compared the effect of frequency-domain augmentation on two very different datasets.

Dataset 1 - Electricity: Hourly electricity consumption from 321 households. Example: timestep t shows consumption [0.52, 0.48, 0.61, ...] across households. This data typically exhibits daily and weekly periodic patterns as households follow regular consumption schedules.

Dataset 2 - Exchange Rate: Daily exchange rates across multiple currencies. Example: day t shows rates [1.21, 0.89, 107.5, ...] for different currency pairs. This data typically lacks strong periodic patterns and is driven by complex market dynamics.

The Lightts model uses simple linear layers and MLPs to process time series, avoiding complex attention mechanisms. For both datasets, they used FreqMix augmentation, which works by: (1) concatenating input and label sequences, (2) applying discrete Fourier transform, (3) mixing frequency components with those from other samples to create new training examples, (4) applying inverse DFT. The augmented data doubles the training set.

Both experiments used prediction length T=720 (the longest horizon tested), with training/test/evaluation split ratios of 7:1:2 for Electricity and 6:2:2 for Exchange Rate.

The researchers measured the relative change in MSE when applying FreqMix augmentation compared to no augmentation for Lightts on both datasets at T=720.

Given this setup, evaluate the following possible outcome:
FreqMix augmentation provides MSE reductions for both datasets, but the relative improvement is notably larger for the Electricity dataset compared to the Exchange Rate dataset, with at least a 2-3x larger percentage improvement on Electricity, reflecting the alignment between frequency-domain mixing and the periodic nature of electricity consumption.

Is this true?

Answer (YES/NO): NO